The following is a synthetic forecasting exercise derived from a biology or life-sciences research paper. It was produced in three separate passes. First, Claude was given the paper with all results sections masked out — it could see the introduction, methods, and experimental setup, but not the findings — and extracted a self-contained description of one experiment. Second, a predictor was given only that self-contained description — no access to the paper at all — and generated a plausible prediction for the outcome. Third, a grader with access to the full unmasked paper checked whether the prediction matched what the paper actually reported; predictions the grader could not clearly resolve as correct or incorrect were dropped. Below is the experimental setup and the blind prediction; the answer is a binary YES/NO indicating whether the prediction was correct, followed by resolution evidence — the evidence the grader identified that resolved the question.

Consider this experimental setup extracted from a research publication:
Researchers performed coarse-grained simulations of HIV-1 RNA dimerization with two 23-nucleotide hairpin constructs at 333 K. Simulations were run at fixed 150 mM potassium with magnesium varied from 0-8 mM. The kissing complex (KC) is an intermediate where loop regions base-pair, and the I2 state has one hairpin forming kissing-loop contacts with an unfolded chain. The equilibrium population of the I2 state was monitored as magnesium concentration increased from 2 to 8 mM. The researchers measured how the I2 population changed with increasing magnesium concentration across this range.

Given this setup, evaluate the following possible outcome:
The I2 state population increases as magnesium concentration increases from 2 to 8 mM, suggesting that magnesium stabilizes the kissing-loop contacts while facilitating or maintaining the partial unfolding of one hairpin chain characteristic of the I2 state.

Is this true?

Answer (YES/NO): NO